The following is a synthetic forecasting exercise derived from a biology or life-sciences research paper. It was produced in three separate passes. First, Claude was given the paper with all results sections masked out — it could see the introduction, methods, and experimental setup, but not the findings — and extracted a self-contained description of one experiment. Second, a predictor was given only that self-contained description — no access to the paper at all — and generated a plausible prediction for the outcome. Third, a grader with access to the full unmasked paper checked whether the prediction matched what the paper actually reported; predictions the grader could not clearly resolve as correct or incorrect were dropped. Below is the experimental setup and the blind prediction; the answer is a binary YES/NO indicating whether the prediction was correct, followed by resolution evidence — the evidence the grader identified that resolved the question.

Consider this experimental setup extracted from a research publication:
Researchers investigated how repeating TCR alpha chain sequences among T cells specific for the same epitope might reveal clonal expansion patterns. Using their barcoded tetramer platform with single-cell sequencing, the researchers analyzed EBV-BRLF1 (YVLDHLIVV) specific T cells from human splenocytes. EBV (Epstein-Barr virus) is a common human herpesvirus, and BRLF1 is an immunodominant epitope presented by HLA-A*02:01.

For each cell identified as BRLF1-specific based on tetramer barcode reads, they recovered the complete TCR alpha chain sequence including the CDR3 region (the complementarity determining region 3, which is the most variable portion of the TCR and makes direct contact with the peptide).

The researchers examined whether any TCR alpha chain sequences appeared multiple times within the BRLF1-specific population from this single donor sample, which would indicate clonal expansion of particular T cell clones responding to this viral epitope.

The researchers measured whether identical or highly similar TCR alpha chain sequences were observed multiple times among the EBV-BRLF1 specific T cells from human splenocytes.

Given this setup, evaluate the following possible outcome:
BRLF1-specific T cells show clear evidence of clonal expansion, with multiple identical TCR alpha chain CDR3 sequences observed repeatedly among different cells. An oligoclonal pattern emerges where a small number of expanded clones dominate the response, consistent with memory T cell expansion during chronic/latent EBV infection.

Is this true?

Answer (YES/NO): YES